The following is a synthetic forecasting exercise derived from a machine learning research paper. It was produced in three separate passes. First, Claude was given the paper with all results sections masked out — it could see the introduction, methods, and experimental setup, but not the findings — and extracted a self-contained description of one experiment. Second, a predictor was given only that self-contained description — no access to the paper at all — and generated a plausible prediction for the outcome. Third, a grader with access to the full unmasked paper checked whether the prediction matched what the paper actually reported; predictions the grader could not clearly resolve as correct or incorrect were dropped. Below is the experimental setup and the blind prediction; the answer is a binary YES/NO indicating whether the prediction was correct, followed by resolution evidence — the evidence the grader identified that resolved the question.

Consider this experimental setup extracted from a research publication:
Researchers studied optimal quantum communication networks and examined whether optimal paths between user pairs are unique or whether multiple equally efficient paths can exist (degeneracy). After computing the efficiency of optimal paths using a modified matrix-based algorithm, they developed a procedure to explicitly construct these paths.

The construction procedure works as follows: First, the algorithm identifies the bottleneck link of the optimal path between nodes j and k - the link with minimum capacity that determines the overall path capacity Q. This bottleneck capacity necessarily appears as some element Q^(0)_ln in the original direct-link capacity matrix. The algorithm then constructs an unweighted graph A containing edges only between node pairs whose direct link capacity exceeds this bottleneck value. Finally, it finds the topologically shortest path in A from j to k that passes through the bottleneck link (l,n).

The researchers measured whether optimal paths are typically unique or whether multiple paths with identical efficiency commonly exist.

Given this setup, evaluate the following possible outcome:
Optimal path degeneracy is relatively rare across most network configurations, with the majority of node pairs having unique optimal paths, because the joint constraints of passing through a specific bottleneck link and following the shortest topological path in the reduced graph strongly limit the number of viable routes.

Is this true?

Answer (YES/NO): NO